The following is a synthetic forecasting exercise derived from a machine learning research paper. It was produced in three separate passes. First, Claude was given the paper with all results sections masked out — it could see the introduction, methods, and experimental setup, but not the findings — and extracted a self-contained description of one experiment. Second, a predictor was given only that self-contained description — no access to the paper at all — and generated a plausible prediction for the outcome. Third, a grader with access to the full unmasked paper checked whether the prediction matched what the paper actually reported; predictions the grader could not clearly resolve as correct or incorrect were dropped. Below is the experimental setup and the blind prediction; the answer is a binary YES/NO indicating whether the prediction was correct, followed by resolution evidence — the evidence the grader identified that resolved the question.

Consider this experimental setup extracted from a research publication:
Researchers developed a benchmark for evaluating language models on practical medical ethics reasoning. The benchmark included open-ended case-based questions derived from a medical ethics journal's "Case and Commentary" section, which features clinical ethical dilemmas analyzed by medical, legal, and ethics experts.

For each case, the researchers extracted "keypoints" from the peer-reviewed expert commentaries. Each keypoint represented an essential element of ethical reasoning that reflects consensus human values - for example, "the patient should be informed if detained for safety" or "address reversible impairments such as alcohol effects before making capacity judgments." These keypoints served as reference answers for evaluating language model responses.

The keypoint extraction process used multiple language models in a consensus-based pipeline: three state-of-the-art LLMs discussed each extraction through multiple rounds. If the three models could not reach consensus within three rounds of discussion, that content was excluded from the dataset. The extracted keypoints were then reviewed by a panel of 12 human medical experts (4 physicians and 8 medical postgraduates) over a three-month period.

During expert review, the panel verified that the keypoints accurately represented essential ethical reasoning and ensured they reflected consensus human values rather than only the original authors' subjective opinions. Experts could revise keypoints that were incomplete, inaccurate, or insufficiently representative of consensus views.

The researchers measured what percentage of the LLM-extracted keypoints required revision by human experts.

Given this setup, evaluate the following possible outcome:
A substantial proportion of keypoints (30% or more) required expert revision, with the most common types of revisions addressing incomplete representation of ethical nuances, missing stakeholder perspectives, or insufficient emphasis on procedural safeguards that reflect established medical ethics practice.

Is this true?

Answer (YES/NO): NO